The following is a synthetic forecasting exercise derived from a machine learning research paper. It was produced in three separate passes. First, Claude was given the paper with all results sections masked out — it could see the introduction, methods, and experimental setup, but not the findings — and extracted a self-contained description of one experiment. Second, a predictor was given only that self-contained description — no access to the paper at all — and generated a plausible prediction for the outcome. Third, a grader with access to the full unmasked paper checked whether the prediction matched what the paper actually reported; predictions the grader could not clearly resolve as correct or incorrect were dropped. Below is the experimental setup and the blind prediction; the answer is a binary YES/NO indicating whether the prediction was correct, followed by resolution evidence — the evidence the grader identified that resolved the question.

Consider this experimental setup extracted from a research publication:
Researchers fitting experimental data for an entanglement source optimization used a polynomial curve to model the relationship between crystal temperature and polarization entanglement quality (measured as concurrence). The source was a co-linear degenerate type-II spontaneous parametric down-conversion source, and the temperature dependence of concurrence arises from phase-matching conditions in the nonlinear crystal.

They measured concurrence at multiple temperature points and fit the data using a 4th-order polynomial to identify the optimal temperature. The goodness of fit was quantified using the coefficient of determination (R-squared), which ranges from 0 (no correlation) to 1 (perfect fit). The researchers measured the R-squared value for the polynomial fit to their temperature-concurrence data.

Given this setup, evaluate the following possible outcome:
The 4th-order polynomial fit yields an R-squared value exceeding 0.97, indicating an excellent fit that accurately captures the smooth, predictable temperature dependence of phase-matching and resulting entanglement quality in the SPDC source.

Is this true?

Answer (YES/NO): YES